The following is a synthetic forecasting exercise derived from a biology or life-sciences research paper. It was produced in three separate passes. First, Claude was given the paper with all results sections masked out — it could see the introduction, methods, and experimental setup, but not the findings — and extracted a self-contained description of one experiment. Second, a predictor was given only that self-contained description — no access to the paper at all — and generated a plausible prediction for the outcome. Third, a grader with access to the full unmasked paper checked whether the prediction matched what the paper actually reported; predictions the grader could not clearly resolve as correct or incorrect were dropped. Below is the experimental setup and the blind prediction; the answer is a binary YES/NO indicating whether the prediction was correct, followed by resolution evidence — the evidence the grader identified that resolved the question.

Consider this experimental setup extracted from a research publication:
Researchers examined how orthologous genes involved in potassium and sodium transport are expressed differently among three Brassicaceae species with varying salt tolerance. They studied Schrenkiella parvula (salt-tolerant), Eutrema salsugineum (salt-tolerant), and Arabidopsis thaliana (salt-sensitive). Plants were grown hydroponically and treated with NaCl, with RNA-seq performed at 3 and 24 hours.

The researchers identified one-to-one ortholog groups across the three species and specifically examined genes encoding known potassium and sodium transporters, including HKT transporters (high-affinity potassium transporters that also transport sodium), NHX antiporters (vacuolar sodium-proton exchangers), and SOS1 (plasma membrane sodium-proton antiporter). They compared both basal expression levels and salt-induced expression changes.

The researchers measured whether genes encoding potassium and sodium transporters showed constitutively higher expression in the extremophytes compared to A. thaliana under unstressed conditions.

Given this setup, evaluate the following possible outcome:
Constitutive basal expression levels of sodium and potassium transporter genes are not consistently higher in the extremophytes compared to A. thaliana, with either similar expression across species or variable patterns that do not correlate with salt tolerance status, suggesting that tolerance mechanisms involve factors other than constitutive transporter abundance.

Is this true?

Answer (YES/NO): NO